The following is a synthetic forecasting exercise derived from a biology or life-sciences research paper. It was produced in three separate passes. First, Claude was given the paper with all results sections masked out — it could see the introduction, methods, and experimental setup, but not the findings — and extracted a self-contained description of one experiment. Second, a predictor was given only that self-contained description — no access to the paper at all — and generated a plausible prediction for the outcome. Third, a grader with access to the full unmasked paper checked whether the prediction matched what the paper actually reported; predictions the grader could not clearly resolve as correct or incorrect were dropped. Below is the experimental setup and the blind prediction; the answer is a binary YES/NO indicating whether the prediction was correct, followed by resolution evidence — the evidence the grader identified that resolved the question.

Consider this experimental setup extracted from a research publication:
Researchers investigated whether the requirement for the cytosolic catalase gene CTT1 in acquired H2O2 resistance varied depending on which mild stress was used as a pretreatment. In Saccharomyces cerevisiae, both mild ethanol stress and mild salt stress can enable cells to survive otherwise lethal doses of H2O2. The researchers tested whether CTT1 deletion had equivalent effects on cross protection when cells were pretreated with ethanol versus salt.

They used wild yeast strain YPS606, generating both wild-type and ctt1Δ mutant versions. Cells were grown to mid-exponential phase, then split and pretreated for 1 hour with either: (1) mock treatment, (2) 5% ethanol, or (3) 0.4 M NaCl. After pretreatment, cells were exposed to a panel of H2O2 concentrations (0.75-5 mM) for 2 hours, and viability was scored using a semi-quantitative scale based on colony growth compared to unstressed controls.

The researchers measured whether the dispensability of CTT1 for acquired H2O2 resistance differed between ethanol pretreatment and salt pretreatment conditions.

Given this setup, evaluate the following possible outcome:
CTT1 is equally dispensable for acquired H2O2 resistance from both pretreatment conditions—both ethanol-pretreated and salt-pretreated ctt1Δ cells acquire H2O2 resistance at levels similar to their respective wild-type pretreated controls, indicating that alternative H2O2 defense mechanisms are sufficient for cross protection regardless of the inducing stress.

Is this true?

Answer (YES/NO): NO